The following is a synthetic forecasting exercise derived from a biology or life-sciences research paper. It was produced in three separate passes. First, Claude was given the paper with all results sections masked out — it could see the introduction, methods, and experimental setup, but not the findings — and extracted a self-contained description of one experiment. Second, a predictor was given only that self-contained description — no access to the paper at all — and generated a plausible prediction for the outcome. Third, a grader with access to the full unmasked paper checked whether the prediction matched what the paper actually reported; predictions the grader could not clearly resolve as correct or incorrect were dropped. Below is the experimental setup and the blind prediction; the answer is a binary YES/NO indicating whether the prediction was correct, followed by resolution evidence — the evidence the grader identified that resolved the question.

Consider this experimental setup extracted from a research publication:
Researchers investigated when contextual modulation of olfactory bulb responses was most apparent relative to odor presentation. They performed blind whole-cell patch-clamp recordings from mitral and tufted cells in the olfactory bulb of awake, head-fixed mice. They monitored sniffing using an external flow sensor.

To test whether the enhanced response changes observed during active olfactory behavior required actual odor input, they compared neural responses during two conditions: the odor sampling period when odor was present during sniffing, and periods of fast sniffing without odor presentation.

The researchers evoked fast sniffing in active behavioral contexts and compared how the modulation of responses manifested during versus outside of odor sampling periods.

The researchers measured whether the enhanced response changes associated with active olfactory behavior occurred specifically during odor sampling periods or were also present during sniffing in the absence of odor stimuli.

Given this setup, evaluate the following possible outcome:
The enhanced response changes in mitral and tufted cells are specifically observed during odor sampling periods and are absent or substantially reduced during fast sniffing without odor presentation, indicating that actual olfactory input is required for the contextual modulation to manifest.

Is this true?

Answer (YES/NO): YES